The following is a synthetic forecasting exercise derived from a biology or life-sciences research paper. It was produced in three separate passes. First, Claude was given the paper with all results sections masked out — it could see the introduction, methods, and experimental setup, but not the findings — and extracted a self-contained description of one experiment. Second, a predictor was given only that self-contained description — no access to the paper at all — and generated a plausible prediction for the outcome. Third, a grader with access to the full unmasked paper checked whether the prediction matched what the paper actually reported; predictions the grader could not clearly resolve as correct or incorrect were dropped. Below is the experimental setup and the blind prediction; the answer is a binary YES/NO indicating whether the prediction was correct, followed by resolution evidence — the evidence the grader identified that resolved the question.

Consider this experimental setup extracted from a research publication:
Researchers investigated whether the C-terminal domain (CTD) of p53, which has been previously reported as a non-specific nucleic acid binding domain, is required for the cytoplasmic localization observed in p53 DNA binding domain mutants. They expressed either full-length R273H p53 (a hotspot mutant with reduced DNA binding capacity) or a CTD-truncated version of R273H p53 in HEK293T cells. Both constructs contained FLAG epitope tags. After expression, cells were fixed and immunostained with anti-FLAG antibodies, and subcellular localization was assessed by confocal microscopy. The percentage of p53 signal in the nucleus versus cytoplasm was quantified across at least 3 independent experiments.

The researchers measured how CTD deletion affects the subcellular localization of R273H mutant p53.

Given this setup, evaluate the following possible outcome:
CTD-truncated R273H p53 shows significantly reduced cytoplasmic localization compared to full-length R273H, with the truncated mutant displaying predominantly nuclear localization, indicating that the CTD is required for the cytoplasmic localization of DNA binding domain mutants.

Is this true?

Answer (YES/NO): YES